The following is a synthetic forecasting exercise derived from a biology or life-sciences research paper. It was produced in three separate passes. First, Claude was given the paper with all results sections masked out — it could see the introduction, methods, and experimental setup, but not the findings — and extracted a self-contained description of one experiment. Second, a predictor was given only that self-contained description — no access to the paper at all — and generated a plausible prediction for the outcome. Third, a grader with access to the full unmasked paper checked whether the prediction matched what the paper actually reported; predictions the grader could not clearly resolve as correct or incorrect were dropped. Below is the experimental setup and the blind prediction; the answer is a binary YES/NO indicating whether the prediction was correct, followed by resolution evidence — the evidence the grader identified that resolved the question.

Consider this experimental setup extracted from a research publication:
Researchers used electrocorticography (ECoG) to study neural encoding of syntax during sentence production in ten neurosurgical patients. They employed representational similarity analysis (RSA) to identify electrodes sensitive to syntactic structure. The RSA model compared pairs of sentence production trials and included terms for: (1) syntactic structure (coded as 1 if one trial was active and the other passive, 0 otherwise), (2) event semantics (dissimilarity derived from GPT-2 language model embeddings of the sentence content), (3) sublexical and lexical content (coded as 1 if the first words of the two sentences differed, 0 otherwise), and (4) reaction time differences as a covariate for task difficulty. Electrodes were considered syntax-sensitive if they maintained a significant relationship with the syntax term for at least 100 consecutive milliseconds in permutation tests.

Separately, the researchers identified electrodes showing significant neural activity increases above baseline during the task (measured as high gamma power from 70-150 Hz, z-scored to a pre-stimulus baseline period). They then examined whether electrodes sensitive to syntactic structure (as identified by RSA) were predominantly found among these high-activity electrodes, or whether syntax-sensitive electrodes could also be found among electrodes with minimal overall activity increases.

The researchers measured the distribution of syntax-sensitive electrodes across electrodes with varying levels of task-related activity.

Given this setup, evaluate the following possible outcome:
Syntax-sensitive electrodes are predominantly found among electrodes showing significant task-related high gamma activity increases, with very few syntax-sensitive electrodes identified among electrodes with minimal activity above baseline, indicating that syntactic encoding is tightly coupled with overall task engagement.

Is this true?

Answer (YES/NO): NO